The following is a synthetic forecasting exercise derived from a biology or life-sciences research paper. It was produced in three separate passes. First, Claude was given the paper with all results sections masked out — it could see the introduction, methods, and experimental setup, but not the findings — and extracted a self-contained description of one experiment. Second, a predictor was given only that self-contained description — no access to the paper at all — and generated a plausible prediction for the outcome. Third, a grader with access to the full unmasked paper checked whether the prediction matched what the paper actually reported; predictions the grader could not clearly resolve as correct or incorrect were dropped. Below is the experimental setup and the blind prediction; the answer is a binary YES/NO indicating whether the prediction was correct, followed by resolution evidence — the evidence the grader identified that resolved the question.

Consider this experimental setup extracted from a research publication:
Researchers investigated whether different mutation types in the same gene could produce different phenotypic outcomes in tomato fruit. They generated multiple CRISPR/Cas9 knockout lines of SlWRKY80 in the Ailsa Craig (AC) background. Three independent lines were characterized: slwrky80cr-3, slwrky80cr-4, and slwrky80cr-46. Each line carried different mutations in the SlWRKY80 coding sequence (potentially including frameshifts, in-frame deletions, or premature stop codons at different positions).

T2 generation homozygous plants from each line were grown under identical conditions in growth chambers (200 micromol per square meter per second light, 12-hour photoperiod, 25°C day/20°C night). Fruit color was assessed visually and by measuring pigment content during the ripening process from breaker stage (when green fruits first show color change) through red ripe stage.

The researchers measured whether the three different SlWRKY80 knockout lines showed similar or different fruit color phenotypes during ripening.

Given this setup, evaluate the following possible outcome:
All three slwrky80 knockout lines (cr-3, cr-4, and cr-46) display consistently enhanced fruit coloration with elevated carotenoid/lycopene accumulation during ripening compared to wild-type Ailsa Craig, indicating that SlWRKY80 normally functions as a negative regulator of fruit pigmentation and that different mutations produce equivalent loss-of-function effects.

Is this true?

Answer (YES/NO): NO